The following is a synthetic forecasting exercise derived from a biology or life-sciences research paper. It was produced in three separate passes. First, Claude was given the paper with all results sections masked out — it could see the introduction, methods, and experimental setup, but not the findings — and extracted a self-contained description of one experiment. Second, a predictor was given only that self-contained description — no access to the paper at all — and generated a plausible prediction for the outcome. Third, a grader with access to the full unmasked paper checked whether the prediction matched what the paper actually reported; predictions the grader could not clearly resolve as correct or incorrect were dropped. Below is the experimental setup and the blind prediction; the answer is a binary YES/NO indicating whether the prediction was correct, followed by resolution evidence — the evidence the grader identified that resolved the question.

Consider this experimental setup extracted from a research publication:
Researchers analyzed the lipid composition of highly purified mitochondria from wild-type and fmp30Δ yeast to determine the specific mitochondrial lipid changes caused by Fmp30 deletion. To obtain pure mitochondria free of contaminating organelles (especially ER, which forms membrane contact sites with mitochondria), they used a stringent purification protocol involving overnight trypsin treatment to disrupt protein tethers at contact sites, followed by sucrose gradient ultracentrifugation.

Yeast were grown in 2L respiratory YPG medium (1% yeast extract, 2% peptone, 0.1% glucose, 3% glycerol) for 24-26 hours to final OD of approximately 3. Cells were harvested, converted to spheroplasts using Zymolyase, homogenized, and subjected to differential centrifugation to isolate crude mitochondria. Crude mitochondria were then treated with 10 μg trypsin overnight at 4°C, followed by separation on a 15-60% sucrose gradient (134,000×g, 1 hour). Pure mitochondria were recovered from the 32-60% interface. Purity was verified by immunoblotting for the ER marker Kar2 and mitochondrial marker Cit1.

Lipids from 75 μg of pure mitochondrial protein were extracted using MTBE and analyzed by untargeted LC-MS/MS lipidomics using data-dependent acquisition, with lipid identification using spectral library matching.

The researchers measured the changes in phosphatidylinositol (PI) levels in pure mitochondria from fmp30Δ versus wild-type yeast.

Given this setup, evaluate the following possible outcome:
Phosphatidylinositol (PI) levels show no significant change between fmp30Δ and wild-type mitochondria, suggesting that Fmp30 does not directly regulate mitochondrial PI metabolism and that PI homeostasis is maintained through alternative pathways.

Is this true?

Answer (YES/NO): NO